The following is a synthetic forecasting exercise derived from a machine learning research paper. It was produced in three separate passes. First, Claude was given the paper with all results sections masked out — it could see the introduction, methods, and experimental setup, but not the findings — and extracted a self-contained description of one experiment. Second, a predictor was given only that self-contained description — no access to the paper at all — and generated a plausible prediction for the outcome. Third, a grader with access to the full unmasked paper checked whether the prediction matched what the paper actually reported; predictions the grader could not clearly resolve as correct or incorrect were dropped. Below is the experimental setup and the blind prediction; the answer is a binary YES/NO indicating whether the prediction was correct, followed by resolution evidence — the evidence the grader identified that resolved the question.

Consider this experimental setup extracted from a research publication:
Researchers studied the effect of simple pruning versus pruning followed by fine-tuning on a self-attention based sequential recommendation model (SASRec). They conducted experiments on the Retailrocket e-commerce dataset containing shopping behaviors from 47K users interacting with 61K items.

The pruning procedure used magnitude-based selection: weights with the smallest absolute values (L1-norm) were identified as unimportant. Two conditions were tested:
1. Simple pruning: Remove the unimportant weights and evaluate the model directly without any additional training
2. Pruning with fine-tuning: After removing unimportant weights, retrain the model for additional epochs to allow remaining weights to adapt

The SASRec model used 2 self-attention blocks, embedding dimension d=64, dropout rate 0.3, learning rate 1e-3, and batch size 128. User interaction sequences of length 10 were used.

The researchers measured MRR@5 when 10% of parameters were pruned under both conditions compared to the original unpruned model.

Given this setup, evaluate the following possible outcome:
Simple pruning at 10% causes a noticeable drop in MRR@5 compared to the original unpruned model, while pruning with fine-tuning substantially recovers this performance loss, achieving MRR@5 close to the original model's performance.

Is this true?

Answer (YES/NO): NO